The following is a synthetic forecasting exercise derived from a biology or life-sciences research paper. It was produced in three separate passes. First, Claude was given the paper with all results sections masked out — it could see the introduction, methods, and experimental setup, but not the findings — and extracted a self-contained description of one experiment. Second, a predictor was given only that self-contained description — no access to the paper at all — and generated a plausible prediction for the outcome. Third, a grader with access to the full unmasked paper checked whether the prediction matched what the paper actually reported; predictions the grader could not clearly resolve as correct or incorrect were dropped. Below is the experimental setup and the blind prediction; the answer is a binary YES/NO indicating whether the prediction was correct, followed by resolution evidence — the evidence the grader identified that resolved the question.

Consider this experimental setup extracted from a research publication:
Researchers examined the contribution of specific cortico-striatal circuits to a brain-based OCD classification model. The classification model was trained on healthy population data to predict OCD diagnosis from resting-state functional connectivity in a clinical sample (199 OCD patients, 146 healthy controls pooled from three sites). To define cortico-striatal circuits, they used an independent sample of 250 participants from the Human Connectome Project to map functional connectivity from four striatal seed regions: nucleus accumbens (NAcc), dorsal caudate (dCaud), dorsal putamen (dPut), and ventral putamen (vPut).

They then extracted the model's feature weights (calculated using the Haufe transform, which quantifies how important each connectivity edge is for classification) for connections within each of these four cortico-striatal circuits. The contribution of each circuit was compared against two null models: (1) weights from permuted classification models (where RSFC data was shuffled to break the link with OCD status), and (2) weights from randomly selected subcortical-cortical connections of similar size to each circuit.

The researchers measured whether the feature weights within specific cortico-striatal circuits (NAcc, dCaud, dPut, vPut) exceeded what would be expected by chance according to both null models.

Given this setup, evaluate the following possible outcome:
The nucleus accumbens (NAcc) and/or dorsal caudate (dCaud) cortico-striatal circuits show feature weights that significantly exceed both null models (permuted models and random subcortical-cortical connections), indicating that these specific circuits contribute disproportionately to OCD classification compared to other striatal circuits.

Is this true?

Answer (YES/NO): NO